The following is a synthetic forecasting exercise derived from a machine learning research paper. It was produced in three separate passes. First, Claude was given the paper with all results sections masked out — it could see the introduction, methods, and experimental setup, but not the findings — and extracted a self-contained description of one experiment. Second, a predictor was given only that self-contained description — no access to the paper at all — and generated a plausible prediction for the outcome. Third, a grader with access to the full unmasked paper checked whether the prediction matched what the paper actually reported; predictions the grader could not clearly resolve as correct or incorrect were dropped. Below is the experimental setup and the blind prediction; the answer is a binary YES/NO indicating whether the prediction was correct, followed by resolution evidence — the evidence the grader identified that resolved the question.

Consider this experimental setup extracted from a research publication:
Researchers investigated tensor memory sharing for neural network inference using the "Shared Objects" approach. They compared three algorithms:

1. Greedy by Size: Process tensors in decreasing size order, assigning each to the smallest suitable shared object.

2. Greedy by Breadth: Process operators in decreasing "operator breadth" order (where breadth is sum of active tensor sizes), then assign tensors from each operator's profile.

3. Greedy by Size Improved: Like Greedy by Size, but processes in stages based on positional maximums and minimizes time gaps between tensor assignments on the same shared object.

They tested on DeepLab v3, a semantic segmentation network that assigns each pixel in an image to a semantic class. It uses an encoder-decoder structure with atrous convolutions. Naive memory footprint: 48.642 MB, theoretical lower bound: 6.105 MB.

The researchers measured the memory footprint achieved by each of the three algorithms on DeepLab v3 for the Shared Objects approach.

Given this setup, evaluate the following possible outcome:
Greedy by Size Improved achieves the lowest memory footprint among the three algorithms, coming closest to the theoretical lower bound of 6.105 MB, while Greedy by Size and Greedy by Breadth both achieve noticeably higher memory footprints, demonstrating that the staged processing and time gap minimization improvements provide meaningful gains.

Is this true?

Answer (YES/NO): NO